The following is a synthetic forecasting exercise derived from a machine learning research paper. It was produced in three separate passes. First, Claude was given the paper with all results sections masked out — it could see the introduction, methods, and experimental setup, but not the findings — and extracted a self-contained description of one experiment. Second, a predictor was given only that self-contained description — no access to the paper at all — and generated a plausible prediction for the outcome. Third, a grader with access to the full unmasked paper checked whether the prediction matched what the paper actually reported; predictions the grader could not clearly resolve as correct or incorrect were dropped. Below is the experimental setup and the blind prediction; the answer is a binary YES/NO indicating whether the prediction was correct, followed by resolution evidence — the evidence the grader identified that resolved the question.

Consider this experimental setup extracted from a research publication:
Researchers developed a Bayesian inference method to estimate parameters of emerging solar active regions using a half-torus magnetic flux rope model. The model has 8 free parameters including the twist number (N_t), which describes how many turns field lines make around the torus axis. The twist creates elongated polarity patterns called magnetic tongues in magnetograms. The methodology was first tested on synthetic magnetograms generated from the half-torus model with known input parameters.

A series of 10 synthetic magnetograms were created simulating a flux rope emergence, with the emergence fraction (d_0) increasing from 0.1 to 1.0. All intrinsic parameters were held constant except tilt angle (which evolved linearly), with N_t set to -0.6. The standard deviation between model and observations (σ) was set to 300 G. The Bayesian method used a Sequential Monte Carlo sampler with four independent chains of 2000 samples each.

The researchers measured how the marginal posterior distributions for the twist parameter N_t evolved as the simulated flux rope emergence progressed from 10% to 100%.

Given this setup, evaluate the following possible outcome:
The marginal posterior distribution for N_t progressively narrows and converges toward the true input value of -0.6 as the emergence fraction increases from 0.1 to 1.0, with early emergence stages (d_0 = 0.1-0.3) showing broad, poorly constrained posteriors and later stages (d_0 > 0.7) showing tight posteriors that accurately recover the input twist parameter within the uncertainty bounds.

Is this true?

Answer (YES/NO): NO